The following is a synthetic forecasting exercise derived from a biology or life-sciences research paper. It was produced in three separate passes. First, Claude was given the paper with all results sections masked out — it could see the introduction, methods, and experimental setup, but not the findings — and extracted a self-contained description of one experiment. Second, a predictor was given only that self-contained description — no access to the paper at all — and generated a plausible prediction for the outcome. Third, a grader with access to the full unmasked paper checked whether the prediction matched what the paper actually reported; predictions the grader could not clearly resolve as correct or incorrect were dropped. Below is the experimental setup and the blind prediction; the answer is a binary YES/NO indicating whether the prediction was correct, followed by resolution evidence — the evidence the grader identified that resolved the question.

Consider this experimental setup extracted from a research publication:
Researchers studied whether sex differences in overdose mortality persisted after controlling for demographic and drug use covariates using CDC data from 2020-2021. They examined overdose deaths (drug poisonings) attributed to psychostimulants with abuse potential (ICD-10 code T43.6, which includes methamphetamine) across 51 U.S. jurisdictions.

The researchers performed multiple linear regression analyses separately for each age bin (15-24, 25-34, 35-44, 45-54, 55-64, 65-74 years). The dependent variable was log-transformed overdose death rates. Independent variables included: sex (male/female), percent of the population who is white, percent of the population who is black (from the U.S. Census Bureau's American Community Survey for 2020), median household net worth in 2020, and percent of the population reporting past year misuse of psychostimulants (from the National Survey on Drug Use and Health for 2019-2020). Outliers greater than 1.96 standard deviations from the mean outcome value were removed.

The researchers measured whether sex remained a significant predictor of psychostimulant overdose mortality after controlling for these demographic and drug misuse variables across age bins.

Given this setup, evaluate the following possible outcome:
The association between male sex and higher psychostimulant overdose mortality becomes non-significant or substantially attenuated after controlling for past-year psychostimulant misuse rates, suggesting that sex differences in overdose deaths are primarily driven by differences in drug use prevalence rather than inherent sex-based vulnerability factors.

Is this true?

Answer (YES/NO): NO